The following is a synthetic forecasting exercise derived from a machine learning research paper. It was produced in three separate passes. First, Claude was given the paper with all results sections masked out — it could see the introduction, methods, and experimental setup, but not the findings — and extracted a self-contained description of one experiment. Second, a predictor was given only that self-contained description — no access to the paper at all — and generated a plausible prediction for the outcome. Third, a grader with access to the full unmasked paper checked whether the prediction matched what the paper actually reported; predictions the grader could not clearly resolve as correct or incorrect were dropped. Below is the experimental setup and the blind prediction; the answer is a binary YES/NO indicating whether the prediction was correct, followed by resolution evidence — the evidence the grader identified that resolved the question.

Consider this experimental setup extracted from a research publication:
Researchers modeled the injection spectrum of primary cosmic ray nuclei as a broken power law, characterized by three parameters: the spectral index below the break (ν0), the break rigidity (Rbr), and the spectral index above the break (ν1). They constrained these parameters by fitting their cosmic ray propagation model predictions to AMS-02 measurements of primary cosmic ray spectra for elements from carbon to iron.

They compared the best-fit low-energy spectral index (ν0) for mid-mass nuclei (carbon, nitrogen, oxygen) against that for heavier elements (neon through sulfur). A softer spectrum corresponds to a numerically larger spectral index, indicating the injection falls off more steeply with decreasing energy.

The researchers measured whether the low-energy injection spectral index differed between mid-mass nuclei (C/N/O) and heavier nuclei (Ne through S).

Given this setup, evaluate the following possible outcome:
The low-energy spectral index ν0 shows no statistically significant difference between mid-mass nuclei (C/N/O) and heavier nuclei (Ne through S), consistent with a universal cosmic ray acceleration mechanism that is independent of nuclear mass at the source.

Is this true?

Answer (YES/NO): NO